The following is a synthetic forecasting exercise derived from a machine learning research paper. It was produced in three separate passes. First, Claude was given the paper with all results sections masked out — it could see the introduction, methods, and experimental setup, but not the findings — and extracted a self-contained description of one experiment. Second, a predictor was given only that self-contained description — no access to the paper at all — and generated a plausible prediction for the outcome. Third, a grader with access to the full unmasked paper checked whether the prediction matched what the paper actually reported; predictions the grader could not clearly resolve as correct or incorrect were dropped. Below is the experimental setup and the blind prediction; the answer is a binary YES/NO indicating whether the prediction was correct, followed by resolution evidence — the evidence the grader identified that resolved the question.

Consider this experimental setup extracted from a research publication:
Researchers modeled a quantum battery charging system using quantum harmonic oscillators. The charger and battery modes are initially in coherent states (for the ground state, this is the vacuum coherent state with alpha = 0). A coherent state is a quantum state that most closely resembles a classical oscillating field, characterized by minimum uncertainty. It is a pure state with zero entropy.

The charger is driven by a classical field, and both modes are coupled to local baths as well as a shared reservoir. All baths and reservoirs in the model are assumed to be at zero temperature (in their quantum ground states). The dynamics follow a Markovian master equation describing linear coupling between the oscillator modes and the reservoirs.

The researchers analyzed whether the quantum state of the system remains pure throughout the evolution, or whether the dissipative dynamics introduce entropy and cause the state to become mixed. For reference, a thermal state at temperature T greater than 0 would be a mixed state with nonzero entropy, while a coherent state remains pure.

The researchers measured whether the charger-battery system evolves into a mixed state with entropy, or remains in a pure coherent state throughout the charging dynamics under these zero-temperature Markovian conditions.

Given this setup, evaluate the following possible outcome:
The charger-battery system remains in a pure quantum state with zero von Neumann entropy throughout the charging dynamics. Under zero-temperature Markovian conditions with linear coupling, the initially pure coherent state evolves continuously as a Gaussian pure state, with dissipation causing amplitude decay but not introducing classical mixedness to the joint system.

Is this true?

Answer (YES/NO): YES